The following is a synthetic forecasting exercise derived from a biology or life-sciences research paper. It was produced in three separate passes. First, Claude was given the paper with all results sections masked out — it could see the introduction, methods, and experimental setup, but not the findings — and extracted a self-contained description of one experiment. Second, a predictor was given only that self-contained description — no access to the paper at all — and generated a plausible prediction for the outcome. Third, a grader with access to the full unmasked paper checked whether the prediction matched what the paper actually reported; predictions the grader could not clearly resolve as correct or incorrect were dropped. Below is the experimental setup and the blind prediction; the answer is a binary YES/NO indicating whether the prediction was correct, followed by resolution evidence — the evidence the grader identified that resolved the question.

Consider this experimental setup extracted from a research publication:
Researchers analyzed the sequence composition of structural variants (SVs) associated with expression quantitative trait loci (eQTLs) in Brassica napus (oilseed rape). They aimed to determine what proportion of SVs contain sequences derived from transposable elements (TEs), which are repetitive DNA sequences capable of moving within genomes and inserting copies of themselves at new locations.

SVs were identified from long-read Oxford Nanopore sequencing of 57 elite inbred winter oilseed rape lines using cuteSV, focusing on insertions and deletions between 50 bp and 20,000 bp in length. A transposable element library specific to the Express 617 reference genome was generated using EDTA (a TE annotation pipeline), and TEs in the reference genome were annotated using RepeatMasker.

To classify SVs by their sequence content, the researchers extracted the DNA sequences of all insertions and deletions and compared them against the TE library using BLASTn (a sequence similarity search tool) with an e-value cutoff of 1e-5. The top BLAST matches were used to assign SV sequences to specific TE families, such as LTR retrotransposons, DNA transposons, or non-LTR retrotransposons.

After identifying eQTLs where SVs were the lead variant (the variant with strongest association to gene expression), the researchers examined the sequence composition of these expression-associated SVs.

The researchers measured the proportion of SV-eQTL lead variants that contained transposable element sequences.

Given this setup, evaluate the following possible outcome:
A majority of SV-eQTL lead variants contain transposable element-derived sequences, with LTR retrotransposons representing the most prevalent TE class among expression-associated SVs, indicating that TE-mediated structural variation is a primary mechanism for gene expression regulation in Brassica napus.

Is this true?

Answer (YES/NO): NO